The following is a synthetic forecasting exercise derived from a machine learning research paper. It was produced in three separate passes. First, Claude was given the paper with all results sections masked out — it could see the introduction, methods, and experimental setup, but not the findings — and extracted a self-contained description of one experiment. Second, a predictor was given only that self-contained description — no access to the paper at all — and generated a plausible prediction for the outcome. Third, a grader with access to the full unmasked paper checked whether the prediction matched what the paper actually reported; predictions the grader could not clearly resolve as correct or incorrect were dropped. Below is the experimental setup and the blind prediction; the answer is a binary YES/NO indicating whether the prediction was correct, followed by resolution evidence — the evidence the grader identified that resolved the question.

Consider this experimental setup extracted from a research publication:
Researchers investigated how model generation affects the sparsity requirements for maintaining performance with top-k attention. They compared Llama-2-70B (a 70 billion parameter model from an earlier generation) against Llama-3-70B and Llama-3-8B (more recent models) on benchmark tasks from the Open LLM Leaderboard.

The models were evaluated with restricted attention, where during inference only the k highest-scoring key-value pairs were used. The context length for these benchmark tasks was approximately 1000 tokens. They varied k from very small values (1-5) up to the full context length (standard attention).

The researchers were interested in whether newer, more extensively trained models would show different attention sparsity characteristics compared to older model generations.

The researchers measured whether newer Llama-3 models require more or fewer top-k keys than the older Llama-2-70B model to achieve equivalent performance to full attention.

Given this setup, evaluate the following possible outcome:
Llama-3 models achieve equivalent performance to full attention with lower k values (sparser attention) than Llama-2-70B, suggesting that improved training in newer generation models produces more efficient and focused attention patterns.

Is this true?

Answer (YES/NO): YES